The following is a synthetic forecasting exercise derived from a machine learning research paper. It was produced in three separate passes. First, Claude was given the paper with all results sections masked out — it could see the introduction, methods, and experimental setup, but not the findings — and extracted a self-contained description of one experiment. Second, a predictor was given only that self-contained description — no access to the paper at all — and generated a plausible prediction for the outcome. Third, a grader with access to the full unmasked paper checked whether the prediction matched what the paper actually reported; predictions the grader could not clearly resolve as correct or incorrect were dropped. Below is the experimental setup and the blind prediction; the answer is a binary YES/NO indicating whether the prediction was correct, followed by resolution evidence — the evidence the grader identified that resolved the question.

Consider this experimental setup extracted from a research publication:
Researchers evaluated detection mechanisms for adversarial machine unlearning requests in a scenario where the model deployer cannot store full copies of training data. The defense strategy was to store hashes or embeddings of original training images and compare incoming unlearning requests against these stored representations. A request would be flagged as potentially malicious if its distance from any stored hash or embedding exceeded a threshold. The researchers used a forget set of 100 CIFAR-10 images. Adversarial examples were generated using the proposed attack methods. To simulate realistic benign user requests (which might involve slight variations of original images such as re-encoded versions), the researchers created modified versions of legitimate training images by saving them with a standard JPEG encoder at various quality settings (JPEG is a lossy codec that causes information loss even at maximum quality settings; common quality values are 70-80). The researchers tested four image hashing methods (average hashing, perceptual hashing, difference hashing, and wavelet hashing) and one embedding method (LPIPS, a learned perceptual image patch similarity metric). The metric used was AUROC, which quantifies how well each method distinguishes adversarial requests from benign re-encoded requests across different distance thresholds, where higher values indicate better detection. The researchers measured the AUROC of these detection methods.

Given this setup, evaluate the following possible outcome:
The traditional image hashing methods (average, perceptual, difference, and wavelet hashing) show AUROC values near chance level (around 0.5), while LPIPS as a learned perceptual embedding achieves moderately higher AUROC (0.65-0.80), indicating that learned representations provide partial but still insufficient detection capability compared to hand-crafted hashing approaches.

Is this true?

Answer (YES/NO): NO